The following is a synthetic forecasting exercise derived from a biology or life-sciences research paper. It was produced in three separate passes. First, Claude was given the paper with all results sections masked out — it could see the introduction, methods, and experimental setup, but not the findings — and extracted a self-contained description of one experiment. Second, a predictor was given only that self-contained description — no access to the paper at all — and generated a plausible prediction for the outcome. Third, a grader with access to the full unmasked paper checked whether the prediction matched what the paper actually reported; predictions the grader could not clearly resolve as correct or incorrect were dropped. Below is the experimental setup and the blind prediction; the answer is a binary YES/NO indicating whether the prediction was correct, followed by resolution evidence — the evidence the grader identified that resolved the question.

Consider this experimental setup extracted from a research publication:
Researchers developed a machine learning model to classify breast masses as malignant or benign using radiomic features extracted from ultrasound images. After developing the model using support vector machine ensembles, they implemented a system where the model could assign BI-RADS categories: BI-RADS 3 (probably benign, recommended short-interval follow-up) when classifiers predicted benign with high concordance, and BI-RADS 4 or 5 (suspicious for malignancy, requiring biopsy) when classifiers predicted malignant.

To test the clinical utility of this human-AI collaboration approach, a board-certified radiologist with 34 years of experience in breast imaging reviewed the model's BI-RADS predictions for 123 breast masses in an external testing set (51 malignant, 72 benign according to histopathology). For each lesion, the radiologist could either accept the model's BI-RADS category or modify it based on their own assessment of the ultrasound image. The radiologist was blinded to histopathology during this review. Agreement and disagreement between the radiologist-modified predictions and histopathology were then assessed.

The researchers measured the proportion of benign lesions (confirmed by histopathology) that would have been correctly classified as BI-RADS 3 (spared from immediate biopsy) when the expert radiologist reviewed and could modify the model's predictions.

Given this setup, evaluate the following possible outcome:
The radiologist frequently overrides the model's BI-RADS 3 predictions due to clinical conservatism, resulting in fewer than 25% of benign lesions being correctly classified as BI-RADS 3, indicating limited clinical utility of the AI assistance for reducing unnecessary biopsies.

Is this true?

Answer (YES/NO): YES